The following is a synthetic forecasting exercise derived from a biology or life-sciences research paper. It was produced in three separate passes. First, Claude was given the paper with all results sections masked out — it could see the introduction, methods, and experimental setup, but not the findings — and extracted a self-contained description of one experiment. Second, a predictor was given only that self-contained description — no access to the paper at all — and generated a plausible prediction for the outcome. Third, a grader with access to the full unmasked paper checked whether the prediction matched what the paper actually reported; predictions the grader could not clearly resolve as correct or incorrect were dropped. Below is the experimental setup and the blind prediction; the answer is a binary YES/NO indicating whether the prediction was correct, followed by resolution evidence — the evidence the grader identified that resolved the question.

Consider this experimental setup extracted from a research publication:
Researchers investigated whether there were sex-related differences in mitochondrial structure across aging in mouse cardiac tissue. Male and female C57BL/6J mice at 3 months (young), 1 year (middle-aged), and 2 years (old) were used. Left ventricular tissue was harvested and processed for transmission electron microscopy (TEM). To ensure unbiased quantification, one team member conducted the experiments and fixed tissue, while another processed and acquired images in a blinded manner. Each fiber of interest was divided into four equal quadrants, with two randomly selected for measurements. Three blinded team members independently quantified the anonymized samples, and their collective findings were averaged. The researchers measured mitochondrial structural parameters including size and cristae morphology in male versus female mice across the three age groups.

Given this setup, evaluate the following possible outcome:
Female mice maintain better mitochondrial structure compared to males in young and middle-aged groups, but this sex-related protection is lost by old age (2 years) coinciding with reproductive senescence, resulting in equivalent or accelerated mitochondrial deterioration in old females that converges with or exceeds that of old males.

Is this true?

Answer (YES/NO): NO